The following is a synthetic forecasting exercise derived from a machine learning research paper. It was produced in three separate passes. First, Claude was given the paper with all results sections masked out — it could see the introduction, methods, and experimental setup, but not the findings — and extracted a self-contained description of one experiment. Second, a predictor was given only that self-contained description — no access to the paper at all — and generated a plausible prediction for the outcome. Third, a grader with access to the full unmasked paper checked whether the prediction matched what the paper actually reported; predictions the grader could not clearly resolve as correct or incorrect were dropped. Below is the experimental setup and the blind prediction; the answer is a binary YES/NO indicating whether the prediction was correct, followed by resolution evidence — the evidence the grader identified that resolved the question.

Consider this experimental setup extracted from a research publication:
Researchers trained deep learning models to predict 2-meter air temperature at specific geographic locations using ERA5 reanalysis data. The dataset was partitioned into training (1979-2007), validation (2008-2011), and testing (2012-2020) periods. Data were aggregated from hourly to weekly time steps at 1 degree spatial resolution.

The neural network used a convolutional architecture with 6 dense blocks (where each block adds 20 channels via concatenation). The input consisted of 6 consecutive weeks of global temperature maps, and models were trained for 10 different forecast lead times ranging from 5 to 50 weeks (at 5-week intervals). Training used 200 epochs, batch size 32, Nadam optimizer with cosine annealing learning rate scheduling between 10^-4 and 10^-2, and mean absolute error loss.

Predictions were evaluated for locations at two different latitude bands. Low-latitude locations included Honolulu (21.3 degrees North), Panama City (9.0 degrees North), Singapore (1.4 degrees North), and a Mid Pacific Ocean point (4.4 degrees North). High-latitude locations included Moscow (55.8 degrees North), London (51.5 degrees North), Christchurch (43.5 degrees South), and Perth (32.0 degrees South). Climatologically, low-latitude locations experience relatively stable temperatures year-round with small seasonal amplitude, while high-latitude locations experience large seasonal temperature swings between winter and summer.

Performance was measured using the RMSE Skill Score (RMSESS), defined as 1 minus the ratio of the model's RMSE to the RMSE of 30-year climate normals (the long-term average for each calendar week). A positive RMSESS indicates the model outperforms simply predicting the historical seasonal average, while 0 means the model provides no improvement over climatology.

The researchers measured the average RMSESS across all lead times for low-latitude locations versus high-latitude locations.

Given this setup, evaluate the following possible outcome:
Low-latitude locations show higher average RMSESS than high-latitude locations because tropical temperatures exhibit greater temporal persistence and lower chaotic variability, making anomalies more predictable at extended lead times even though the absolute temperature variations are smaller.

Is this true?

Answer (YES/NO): YES